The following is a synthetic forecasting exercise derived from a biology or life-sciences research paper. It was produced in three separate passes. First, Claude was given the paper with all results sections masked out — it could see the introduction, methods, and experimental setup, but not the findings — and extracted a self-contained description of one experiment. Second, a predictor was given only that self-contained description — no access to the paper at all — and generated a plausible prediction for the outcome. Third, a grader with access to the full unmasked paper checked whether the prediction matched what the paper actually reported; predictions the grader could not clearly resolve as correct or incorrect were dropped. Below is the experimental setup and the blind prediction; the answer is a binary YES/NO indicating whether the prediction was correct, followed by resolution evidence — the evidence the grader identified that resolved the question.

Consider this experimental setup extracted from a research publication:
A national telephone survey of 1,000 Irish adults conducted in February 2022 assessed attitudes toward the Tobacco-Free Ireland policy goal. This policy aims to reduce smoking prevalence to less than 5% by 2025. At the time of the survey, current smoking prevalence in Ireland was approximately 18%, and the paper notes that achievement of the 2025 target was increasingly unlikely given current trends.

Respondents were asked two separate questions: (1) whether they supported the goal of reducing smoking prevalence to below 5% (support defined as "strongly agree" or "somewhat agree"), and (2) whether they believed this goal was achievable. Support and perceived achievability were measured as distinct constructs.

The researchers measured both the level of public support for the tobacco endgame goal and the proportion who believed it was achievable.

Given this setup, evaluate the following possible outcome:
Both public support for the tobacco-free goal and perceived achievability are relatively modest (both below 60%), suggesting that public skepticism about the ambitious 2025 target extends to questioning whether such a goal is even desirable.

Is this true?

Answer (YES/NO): NO